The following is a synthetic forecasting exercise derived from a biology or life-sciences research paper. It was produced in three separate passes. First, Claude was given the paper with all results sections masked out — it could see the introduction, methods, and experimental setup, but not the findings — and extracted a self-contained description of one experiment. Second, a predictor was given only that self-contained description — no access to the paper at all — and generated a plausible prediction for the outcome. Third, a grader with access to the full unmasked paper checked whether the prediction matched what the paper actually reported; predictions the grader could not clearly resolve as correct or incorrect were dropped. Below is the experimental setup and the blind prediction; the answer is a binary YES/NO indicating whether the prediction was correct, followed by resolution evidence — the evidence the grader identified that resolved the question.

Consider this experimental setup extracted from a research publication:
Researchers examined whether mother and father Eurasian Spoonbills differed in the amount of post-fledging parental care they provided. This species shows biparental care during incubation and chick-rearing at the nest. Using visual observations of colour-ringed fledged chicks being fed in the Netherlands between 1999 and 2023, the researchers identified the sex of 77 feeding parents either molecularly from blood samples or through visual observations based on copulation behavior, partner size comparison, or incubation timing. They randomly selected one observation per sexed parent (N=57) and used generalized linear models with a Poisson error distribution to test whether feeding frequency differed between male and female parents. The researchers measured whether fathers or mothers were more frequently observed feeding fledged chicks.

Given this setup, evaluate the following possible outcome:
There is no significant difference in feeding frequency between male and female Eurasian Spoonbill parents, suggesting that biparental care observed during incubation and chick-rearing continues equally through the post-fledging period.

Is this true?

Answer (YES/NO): YES